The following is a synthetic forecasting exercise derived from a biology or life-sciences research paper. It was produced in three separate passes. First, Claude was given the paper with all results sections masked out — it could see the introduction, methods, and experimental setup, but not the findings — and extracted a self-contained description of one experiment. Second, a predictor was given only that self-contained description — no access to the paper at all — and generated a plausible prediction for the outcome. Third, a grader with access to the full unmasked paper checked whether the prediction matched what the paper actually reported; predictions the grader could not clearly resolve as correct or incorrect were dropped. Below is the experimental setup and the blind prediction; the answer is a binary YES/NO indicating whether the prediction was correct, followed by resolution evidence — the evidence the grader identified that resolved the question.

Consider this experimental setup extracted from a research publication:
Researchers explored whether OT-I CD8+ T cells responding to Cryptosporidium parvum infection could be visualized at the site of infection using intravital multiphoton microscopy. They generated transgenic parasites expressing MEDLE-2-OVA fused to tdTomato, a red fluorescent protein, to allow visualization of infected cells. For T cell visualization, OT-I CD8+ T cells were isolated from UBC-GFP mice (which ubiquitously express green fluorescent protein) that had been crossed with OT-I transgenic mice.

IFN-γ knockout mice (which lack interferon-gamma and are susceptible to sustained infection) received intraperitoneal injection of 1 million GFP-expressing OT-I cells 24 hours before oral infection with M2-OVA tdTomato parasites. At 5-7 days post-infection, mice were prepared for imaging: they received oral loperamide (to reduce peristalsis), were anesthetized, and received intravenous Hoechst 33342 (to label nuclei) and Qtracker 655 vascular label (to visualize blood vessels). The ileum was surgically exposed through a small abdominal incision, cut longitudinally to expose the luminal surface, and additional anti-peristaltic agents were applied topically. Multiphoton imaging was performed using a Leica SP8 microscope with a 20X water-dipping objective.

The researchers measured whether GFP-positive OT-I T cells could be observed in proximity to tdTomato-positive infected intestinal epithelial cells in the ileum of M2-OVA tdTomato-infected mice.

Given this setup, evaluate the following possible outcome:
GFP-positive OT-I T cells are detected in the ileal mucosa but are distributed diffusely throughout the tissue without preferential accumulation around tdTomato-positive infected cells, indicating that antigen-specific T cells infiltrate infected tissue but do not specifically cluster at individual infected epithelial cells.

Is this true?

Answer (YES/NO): NO